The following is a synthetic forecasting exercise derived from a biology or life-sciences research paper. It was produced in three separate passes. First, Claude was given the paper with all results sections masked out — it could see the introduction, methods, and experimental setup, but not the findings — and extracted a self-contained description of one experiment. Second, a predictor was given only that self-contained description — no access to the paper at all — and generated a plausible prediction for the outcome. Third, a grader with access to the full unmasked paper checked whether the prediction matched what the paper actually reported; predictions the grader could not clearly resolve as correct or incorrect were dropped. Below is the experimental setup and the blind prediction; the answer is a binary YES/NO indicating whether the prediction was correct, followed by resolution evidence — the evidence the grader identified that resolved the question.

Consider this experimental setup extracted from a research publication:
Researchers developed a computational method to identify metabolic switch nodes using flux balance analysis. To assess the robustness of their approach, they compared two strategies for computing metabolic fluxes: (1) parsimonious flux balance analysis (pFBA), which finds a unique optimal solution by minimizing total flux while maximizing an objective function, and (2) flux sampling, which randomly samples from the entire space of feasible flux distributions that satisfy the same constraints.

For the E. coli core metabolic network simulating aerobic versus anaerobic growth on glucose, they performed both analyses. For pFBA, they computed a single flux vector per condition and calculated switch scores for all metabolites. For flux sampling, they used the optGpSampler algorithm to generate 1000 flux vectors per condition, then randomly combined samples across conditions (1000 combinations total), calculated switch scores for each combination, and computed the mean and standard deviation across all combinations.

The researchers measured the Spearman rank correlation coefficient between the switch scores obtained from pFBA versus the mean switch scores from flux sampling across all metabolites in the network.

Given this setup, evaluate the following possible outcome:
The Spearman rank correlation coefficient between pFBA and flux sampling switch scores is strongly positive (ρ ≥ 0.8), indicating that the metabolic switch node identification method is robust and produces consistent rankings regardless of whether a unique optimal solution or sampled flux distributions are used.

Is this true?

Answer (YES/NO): YES